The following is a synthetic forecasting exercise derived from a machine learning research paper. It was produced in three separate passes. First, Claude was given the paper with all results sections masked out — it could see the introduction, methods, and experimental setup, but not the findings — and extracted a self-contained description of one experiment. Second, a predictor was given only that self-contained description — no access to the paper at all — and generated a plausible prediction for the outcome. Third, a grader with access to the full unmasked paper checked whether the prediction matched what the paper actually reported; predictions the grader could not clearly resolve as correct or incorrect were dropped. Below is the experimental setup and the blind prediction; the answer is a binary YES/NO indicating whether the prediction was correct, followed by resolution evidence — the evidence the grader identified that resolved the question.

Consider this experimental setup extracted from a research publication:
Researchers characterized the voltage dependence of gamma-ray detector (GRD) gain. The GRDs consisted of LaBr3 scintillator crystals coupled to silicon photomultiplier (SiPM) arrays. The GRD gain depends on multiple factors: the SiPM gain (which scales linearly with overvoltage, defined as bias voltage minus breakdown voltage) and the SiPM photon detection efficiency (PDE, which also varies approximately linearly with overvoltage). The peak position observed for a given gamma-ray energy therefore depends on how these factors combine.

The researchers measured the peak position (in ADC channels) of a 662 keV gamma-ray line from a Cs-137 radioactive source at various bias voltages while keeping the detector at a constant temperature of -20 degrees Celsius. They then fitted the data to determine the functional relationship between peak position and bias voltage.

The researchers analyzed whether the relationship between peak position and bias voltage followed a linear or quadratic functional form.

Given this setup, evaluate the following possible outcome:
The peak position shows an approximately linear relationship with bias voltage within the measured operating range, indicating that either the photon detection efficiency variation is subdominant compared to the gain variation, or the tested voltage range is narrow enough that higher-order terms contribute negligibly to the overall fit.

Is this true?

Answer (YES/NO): NO